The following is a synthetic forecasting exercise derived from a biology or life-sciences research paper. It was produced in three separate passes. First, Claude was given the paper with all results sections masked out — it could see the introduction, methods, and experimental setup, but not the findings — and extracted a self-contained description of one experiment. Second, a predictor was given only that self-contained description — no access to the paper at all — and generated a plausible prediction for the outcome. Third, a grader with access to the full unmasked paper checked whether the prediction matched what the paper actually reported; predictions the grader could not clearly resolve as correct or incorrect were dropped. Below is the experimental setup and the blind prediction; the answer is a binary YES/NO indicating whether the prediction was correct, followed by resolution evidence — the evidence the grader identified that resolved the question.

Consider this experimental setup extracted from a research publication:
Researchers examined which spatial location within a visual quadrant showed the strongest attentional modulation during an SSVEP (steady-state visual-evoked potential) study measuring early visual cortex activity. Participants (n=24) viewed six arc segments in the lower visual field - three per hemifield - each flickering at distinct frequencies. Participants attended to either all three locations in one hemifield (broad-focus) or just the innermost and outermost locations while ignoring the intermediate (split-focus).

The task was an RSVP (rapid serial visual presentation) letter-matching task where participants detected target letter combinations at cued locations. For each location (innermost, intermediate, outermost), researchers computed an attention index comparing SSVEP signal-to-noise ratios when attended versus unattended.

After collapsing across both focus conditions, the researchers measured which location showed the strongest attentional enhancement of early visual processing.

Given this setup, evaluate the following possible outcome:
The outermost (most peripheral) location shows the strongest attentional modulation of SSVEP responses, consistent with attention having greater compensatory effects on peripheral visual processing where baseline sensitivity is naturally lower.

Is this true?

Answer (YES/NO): NO